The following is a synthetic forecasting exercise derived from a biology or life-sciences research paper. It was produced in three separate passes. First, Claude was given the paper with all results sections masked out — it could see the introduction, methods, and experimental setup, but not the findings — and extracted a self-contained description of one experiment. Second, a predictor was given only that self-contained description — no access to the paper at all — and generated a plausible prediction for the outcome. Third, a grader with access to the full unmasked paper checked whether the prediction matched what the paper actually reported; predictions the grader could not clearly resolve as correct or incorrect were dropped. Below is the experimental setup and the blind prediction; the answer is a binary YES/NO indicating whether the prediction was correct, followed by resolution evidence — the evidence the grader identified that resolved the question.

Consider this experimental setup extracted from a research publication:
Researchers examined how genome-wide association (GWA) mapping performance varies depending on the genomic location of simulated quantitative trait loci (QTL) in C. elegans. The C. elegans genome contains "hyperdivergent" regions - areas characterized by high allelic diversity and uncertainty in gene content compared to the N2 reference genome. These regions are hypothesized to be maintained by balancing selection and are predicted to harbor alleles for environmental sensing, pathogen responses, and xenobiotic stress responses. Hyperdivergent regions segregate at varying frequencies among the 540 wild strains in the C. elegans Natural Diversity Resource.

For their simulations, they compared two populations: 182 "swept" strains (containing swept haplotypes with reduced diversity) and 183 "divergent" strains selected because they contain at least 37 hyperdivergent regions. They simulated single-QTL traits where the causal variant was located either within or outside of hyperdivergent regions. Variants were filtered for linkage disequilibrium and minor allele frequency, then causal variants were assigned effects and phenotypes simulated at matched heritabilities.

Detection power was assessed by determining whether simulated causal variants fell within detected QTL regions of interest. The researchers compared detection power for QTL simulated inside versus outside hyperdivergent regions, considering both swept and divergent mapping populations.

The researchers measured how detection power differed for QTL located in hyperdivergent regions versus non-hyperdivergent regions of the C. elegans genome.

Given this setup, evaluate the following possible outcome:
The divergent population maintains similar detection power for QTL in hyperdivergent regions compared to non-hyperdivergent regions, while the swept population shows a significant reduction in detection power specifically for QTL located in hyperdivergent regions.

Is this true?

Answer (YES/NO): NO